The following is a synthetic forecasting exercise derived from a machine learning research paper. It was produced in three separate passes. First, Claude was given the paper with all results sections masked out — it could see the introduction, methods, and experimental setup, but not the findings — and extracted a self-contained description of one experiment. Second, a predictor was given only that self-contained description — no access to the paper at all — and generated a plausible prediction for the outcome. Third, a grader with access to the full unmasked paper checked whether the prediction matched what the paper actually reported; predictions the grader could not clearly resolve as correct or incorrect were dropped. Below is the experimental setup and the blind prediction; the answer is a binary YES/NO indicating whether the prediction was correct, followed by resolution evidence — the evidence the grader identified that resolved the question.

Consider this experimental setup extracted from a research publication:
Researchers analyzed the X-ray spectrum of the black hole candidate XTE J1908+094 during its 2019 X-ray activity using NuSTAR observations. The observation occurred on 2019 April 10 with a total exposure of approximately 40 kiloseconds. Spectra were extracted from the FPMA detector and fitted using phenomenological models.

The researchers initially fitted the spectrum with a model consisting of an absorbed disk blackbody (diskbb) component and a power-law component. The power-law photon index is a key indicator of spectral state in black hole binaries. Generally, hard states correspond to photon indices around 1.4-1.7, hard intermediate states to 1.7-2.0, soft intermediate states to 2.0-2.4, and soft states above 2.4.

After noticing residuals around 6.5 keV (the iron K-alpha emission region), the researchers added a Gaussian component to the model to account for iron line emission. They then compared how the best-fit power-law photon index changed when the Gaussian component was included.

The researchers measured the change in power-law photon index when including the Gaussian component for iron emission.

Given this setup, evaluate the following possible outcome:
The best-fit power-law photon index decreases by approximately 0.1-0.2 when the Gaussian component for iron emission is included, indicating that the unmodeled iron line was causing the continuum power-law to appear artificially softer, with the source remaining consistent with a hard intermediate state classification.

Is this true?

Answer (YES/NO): NO